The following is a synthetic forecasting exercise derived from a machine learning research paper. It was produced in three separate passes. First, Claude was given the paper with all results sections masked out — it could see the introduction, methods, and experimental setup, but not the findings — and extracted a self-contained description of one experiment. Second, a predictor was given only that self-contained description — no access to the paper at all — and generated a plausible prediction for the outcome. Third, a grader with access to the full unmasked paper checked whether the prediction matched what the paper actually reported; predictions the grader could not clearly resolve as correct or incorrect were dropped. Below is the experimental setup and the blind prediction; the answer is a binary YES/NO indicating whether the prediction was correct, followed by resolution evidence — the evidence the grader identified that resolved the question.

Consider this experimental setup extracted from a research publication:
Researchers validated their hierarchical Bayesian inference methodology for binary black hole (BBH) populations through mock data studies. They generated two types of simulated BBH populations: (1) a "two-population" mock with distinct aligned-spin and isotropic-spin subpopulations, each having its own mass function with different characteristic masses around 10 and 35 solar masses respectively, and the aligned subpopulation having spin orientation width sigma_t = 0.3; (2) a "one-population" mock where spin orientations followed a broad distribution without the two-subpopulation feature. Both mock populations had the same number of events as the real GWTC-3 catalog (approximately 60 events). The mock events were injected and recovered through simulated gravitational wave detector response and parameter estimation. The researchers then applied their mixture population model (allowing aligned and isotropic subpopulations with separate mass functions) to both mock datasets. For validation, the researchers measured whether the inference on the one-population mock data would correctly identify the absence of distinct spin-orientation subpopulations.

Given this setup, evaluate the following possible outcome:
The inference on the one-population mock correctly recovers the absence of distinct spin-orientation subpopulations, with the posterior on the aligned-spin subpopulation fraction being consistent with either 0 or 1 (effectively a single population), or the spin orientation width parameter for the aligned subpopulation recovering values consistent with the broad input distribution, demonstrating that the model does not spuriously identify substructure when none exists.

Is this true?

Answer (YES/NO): YES